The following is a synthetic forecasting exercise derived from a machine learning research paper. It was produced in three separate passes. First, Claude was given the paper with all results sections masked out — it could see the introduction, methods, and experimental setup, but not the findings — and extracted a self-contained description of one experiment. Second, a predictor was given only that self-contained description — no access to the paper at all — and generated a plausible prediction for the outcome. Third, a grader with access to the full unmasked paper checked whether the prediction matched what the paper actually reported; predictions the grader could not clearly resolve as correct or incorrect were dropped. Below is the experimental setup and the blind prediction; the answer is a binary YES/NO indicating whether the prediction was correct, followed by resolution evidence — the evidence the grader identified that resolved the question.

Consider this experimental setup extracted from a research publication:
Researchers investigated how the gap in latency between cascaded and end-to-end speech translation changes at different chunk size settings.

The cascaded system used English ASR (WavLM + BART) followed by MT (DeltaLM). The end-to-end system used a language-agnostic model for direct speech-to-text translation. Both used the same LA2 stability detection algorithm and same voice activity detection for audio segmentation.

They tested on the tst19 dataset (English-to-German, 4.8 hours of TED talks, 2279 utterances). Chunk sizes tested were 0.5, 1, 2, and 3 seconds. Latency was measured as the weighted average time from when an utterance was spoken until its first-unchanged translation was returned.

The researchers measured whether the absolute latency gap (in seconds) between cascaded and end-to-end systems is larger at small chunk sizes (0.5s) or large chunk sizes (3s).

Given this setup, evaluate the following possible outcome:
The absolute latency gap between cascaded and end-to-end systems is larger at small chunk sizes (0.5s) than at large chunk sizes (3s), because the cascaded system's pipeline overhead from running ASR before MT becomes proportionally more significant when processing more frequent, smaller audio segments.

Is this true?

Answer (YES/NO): NO